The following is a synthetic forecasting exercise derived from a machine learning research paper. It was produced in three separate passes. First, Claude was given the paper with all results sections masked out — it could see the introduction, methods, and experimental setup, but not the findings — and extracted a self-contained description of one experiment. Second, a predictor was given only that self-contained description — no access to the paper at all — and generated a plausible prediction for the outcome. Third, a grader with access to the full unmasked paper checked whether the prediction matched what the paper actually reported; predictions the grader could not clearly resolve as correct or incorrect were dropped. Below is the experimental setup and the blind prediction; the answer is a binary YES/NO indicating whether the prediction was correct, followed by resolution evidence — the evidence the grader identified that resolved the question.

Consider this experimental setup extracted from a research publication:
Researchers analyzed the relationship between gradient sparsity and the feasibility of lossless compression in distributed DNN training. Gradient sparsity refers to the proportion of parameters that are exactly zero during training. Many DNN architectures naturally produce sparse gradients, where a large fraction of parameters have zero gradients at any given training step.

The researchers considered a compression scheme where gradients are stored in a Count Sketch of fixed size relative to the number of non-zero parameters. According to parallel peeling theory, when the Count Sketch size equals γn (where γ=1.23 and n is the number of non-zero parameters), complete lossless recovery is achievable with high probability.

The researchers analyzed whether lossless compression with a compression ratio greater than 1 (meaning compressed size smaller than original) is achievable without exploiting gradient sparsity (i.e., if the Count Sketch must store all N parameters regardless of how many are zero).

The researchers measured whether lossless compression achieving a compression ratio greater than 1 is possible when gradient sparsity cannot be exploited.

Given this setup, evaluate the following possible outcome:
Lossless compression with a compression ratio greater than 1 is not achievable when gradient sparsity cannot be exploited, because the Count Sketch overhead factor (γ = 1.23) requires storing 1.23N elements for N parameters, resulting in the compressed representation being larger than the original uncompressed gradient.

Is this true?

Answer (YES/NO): YES